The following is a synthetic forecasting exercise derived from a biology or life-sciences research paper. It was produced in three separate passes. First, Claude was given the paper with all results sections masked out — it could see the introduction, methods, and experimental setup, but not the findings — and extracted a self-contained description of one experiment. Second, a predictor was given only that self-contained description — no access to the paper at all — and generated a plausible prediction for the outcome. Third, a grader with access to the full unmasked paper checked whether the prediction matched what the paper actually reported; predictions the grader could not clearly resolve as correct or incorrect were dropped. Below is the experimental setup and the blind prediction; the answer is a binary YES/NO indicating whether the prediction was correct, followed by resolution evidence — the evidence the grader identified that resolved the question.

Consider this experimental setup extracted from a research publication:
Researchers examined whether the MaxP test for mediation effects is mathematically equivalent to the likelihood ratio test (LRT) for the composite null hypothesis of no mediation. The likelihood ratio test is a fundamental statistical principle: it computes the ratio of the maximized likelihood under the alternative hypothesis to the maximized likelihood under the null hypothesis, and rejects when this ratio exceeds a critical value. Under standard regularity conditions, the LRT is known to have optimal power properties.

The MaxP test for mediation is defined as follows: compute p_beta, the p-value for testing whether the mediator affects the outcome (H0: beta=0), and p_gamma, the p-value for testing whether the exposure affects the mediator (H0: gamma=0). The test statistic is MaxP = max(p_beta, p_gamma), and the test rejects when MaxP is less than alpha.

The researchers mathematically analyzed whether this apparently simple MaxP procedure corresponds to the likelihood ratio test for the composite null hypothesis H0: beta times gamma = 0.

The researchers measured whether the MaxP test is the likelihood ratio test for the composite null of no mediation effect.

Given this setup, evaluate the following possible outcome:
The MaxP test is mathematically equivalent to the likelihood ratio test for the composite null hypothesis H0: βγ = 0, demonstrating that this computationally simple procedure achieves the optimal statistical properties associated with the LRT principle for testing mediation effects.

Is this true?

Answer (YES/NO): NO